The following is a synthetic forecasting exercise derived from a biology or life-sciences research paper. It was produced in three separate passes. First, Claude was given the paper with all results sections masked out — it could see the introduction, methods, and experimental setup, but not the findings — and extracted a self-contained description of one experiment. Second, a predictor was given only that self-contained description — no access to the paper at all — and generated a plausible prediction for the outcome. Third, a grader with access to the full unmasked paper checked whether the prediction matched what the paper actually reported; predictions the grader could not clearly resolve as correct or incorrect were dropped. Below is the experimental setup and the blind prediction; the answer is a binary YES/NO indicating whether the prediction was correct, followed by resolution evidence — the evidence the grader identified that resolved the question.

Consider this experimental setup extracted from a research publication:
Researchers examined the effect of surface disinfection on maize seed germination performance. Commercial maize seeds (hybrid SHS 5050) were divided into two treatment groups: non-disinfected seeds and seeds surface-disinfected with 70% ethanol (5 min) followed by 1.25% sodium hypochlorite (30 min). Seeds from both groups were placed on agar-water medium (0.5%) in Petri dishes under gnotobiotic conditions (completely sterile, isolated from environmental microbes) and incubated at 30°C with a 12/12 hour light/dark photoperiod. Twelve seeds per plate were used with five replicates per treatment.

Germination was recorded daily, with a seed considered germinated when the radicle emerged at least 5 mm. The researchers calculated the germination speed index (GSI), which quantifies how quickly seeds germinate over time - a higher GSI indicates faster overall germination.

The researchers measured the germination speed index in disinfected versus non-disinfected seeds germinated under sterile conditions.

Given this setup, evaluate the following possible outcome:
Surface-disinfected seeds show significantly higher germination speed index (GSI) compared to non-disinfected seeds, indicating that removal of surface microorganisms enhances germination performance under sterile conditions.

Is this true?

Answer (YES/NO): NO